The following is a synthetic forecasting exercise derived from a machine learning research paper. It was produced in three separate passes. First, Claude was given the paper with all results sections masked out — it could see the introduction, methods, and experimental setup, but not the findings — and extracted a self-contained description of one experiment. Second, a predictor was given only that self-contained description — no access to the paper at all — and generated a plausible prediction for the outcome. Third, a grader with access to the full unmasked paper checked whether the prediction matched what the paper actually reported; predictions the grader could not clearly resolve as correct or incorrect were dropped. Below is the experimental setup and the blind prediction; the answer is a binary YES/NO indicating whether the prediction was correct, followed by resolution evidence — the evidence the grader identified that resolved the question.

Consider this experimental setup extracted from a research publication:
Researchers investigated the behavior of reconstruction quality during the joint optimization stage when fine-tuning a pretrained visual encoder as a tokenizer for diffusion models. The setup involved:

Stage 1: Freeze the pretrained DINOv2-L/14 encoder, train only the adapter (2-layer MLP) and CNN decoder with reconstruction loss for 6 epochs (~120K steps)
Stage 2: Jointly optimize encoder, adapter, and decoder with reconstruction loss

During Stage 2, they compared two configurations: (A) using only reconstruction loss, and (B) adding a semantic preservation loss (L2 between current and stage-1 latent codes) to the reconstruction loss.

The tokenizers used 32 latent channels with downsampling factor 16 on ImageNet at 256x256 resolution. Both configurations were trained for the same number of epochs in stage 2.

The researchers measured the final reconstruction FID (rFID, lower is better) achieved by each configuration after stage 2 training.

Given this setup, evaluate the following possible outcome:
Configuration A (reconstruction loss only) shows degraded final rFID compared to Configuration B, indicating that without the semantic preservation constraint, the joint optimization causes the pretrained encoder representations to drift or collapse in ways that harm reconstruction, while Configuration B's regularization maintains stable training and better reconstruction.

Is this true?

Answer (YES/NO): NO